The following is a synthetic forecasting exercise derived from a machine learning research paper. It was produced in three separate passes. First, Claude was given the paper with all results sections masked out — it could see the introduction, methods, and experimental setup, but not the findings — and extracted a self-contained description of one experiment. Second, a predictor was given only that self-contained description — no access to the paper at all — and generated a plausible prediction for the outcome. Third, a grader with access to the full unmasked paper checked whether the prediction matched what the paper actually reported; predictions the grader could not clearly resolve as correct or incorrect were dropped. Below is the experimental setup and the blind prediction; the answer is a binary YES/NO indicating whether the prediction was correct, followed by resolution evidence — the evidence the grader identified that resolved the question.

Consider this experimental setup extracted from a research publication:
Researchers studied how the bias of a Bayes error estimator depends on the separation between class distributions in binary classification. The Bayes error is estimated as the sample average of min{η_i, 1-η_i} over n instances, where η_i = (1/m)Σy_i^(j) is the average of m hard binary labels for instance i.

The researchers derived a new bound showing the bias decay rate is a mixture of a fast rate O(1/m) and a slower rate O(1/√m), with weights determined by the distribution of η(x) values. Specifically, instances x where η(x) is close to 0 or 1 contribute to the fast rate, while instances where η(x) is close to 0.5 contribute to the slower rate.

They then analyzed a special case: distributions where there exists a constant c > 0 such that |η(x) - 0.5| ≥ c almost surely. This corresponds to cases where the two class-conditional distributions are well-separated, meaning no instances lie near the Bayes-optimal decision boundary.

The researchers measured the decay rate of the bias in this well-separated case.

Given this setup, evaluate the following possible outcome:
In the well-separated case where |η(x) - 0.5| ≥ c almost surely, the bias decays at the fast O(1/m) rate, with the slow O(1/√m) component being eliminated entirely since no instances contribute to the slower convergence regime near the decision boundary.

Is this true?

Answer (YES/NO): YES